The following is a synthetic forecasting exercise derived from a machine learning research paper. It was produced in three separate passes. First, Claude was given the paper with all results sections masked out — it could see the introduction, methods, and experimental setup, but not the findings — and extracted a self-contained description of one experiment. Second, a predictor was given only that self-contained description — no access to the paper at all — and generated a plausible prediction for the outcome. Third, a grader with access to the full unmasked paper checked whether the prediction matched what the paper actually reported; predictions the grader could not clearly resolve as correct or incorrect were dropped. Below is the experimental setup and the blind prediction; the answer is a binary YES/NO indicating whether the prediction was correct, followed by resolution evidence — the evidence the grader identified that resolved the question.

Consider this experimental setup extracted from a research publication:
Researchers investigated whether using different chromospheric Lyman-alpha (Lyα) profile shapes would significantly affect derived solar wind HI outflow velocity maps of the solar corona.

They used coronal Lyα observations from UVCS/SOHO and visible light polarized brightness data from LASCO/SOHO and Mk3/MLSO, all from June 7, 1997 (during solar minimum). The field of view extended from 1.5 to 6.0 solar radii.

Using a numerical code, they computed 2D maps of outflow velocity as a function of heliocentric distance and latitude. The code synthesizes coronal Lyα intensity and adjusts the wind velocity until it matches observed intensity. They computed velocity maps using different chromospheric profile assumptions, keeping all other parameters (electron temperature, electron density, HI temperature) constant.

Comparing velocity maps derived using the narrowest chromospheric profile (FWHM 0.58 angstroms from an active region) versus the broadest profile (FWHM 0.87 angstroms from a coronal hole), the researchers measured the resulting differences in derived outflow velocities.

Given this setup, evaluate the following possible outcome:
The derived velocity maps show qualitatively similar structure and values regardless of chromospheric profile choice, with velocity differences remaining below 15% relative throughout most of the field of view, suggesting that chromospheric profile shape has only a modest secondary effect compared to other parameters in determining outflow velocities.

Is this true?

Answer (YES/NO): YES